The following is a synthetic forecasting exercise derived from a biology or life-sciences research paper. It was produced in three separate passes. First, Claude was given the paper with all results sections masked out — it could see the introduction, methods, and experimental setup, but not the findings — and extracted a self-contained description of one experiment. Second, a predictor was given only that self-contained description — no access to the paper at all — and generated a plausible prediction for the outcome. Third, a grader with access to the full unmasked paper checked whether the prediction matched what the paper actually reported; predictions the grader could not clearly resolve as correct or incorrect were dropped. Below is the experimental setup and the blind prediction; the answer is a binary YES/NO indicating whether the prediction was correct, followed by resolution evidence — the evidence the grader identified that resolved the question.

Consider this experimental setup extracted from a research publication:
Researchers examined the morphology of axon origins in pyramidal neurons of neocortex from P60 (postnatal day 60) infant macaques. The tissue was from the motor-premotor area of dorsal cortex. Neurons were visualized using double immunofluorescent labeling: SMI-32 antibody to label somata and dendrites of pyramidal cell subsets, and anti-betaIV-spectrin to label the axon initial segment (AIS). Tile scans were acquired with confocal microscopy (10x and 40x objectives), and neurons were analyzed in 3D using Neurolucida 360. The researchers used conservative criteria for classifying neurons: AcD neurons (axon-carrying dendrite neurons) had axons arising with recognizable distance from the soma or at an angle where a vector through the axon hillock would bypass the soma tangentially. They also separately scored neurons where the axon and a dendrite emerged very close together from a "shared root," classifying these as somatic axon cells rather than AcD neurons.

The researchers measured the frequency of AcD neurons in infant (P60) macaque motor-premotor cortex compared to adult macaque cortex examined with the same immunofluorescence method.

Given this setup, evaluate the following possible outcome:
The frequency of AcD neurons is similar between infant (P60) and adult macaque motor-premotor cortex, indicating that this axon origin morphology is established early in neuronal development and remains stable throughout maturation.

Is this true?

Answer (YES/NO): YES